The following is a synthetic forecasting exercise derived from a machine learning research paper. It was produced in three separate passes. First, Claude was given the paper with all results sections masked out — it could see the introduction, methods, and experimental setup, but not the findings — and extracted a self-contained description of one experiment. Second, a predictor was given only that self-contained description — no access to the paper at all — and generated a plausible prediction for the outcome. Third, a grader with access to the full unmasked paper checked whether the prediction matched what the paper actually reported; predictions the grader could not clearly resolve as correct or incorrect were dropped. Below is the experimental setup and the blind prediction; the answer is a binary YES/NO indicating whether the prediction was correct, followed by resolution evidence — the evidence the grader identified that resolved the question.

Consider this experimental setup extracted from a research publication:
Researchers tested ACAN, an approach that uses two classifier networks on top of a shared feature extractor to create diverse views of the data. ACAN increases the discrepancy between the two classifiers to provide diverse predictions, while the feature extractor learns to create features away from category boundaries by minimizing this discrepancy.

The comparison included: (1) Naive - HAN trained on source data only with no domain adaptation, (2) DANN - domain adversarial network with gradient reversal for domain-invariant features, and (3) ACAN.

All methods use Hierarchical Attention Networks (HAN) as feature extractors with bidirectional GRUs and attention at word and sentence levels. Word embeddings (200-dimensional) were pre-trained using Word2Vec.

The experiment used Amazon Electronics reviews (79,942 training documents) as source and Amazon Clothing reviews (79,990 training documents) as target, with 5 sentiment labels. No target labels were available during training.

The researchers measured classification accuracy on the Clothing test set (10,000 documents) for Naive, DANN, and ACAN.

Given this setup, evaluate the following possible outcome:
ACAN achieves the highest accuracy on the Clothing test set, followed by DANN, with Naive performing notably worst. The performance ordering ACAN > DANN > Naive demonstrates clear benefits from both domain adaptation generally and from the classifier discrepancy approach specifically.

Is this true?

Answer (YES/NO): NO